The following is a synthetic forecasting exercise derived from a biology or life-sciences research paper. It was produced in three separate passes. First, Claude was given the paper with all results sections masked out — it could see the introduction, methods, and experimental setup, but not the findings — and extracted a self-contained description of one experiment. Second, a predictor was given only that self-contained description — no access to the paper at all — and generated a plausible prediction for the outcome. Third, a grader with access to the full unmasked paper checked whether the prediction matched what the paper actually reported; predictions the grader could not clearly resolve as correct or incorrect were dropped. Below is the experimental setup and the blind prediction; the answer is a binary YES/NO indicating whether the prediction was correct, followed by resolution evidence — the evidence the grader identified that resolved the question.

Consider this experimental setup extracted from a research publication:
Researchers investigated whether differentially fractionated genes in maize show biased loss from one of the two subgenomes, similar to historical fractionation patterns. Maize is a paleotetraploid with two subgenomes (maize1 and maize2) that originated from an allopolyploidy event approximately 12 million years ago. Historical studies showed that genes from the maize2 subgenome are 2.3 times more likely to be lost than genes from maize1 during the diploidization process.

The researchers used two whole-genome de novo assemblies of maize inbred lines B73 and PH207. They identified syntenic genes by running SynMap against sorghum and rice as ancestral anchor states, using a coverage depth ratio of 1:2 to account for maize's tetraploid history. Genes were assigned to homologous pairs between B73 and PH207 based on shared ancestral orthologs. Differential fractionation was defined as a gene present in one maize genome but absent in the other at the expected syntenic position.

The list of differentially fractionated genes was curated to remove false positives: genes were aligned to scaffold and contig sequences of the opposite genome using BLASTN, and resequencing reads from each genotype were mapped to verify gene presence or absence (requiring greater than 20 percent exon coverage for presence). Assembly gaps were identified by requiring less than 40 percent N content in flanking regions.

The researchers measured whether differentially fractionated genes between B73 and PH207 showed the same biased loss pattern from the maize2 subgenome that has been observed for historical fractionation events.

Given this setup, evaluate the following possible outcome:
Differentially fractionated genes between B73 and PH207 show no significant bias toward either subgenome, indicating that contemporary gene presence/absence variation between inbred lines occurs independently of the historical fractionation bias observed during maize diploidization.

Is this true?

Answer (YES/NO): YES